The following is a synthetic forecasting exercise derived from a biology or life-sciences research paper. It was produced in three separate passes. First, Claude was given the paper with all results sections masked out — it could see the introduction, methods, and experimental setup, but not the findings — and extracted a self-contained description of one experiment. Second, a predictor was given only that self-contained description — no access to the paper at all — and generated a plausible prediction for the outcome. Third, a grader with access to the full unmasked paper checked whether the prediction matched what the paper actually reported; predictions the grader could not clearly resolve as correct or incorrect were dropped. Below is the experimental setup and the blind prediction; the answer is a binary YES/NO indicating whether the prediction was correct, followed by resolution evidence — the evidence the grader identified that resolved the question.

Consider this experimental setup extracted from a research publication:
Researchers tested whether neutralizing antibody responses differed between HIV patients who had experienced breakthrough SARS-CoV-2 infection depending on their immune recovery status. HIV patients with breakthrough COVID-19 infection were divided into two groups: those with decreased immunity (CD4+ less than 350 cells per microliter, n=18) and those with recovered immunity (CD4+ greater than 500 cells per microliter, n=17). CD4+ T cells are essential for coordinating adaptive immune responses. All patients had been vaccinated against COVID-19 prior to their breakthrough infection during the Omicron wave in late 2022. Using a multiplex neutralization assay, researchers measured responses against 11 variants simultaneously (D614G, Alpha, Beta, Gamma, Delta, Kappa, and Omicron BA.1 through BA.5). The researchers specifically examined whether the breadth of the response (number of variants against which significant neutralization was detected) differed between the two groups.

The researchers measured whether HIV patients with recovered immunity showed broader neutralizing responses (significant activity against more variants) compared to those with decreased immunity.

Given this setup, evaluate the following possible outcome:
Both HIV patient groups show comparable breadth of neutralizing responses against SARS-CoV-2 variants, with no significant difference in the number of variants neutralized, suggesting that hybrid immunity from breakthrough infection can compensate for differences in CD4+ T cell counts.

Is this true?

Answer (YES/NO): NO